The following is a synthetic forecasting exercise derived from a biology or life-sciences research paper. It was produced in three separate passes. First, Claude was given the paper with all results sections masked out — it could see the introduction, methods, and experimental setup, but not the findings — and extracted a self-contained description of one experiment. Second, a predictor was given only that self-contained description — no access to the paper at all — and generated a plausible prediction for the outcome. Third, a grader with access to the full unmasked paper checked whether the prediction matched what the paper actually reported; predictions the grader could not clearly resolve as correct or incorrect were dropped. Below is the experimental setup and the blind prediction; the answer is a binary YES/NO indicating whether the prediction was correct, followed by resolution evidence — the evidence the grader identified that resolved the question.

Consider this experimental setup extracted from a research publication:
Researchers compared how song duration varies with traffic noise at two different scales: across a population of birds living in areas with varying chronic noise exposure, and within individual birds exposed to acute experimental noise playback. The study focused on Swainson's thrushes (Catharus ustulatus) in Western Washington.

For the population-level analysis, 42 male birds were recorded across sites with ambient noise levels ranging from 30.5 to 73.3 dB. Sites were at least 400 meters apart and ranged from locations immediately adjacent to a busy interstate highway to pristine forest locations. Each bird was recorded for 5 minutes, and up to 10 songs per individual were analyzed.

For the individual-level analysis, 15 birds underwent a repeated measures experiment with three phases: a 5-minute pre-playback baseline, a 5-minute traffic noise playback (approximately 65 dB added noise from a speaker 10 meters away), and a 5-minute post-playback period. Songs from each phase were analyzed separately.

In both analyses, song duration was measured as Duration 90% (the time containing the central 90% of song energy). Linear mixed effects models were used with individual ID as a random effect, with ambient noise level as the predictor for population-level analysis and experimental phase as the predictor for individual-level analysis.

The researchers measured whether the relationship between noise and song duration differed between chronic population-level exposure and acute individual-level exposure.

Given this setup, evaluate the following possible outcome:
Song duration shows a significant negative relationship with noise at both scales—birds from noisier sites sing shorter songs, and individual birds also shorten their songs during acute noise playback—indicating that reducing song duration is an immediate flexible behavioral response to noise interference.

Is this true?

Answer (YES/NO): NO